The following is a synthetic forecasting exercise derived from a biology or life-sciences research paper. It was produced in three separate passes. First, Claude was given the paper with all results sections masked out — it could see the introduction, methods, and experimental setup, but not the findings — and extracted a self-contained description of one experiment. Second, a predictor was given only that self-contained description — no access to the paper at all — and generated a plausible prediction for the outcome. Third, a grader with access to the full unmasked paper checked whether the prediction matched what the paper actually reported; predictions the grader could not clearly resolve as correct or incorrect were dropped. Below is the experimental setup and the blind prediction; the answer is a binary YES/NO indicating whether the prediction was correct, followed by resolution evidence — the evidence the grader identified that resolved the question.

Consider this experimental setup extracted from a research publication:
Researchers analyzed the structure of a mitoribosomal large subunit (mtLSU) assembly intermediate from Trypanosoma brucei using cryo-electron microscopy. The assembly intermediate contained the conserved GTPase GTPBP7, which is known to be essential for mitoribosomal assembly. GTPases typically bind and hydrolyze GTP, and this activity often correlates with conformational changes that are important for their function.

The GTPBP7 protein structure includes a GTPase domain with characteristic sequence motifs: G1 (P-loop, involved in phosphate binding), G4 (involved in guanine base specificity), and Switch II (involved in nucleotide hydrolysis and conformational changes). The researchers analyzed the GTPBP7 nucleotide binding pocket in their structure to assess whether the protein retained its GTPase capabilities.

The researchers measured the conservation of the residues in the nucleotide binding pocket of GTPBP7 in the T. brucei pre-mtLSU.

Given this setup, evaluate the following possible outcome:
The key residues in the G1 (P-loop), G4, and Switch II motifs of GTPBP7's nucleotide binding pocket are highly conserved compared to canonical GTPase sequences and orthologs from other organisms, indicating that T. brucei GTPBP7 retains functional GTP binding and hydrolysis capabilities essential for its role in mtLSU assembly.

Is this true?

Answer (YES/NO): YES